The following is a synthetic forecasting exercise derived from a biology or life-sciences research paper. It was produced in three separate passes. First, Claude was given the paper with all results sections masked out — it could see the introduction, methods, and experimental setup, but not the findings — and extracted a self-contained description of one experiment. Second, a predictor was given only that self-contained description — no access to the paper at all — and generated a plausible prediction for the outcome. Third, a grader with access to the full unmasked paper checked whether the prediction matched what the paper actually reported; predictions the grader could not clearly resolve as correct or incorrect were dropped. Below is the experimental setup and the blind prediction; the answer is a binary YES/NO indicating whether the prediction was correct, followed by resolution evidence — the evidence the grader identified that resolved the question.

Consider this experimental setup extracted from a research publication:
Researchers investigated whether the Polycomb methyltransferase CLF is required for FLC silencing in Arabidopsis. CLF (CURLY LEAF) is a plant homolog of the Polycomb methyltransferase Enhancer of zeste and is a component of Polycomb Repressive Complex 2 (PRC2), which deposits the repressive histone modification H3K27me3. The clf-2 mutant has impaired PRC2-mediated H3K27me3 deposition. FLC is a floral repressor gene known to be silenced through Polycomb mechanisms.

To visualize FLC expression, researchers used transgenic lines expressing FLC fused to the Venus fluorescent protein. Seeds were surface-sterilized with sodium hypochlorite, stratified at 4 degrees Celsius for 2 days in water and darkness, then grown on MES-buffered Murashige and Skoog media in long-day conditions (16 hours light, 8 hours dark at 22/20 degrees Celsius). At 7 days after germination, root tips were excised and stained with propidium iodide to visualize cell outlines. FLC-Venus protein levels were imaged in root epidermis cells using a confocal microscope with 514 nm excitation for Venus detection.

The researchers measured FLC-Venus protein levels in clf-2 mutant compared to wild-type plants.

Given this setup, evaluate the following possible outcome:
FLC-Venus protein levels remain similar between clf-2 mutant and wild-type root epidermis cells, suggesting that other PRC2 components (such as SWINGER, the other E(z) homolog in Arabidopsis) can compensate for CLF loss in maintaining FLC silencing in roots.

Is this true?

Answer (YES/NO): NO